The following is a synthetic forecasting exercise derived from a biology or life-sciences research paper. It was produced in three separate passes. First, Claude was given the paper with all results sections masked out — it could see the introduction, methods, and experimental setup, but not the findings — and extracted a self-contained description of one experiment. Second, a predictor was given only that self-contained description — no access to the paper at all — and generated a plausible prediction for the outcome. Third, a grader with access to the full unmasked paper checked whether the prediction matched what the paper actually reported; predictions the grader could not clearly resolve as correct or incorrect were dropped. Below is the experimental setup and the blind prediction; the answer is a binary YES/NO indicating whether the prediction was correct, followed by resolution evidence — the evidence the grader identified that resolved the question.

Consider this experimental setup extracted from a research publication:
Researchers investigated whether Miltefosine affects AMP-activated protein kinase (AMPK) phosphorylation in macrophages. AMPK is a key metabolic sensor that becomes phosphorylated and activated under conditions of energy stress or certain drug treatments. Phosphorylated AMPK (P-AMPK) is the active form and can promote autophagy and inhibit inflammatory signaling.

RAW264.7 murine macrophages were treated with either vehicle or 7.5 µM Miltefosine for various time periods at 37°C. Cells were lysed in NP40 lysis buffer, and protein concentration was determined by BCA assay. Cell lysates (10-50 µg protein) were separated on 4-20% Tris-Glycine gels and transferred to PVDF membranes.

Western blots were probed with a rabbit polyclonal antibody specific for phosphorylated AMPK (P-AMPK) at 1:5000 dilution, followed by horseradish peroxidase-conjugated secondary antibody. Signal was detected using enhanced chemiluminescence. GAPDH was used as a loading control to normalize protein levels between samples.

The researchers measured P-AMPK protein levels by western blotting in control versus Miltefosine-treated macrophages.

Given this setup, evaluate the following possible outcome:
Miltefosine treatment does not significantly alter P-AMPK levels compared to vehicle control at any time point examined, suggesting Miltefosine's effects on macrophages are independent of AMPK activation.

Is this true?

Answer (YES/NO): NO